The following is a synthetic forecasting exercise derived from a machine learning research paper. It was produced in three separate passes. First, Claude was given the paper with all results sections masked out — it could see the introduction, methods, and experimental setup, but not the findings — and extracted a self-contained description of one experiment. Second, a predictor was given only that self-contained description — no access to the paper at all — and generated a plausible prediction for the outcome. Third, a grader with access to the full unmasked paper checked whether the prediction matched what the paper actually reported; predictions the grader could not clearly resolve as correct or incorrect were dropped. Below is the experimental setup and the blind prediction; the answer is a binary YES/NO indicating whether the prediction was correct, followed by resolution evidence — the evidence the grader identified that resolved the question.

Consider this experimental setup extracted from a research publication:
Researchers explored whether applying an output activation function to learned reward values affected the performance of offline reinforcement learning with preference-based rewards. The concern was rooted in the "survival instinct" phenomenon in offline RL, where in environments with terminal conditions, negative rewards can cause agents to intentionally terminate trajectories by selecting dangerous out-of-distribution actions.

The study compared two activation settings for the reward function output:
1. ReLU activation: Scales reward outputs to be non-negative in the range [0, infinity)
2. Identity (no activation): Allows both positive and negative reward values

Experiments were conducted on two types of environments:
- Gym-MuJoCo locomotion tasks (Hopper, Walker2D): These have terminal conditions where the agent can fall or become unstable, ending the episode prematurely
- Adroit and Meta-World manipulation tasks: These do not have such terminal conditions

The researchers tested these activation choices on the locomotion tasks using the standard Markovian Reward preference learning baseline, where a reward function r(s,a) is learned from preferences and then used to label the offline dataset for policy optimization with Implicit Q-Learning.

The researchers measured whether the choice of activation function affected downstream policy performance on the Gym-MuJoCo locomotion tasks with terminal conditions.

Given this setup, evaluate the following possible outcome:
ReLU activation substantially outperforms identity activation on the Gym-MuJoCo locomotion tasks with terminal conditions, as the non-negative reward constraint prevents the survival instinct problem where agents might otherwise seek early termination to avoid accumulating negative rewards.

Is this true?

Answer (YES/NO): YES